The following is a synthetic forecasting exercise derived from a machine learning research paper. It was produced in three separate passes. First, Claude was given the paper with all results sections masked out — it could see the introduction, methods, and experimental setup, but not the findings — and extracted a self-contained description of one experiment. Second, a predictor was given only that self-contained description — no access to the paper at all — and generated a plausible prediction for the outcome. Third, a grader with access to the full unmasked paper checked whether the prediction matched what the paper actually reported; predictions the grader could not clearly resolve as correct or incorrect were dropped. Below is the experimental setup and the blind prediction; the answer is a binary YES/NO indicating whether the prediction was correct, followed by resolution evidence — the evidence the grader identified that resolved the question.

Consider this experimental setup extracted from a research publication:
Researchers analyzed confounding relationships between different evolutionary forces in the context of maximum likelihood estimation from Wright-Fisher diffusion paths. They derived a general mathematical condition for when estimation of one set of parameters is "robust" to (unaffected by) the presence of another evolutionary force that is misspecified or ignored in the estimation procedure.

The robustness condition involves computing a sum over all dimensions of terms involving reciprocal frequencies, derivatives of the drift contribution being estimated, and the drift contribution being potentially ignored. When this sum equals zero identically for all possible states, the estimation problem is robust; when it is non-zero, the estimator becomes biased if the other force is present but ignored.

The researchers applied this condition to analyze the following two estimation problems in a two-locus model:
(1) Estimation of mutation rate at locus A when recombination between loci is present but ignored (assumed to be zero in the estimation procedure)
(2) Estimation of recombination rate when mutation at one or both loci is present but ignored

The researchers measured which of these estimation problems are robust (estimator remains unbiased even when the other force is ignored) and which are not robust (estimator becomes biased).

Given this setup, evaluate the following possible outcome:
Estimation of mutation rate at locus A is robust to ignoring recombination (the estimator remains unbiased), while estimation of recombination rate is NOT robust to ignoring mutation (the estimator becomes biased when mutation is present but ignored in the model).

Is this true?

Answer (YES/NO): NO